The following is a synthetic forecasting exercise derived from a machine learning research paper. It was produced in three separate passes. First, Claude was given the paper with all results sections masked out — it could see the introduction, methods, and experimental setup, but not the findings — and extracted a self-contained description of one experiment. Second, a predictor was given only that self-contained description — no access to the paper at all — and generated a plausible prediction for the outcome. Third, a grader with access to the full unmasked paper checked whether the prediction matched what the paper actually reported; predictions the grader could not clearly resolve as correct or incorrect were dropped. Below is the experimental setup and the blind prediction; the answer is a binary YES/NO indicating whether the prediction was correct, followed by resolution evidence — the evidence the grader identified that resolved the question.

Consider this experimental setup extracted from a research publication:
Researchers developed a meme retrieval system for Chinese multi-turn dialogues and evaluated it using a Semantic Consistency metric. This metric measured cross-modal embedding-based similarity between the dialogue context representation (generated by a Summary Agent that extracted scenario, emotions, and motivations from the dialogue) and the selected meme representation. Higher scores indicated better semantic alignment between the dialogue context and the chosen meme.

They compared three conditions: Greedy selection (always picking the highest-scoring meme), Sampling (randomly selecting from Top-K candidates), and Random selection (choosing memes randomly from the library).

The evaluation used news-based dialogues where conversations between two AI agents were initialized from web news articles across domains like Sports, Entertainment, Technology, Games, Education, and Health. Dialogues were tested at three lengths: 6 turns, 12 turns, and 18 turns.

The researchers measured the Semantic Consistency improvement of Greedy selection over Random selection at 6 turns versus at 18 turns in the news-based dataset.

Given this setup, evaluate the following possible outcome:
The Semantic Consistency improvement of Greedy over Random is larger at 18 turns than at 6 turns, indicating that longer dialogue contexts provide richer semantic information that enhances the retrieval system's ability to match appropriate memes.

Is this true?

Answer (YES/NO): NO